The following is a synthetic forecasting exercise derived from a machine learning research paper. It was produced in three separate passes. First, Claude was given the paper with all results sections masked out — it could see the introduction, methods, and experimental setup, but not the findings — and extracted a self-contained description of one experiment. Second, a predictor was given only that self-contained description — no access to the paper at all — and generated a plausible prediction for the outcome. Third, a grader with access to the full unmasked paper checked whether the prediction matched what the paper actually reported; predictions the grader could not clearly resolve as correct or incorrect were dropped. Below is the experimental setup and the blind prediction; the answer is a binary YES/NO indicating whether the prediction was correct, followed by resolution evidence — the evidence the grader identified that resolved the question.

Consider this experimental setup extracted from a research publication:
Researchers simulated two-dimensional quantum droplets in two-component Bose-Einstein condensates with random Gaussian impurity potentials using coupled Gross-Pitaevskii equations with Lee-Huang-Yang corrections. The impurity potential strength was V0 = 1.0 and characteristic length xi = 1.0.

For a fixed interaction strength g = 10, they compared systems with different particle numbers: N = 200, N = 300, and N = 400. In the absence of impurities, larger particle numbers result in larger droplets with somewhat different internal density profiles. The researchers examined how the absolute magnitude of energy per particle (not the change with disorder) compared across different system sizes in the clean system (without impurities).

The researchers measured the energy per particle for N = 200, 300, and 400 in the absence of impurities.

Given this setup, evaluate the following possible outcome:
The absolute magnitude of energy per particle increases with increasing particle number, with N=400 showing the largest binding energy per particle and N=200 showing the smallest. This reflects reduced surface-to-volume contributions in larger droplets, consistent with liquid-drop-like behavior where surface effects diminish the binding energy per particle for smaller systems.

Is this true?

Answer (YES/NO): NO